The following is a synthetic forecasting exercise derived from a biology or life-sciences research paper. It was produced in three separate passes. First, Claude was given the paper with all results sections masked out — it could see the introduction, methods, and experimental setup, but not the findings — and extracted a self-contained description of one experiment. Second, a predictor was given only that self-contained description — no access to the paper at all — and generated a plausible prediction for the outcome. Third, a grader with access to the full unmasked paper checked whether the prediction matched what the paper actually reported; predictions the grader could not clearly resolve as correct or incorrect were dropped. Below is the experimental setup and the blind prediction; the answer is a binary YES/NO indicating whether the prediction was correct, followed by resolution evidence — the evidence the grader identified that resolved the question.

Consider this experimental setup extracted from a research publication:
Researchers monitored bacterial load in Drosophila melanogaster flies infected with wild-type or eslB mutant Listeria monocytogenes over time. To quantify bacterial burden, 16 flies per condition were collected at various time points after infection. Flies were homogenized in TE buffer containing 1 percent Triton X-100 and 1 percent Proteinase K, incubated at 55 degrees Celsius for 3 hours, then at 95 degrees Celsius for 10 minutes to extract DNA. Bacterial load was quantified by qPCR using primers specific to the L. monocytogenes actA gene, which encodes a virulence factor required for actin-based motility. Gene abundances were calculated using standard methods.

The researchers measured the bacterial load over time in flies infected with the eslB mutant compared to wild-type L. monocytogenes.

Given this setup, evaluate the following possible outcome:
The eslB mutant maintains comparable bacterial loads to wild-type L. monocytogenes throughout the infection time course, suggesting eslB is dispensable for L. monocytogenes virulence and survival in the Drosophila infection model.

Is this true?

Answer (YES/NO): YES